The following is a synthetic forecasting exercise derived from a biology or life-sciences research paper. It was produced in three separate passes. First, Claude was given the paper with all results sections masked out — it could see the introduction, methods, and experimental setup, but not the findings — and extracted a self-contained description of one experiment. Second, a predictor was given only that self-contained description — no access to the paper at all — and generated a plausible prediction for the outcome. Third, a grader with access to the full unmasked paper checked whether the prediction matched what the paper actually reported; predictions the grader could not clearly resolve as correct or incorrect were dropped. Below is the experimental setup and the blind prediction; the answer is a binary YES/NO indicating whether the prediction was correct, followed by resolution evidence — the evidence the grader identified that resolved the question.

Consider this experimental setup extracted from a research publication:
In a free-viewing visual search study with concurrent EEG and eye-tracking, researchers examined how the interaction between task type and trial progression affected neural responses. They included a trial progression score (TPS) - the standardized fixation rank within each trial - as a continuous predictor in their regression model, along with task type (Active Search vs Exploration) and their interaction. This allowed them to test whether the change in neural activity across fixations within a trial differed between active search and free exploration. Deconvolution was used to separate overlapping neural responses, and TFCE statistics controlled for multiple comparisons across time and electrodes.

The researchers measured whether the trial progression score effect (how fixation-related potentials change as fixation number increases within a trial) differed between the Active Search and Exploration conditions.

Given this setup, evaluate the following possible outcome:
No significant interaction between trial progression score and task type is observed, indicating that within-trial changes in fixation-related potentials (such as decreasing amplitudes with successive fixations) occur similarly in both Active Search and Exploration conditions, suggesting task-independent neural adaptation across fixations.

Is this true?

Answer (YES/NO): NO